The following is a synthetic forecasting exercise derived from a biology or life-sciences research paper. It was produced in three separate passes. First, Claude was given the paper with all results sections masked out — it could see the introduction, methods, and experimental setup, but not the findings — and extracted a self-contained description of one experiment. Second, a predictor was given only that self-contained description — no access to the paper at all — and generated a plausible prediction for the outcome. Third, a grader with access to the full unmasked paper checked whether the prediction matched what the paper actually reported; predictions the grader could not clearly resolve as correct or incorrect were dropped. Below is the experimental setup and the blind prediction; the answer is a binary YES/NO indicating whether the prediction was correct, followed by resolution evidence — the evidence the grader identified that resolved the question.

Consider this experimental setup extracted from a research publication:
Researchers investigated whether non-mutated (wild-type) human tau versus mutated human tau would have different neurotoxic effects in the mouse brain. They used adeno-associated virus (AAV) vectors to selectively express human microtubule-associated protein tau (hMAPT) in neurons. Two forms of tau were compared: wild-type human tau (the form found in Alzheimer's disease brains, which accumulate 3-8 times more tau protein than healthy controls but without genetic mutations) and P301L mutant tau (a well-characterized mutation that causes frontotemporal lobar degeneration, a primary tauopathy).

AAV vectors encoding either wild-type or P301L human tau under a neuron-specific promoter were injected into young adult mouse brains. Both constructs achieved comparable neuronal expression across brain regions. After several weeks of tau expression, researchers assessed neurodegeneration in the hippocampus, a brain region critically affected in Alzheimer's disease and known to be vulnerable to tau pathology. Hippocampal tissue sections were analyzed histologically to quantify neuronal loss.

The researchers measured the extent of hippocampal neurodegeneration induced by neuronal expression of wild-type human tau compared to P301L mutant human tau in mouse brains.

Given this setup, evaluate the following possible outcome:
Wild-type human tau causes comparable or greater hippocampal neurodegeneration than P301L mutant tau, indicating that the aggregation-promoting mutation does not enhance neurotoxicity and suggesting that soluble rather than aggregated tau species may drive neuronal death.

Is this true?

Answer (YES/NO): YES